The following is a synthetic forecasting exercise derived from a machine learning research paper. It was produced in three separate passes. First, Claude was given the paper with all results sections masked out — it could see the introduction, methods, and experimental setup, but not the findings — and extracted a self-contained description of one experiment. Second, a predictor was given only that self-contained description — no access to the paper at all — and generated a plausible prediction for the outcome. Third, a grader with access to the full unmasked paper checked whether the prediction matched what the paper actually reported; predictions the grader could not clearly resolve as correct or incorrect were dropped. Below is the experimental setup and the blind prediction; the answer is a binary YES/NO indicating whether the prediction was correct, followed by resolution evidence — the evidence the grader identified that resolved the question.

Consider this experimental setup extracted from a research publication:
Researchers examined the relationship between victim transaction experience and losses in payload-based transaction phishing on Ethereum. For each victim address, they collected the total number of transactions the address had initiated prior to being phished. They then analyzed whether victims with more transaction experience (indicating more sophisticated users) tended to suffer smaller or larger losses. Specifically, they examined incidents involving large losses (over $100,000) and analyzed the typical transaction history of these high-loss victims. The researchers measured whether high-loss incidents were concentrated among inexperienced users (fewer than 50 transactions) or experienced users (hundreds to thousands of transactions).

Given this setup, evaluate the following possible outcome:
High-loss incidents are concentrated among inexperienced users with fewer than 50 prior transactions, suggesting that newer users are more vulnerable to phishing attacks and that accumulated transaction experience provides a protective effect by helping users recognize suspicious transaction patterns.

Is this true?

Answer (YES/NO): YES